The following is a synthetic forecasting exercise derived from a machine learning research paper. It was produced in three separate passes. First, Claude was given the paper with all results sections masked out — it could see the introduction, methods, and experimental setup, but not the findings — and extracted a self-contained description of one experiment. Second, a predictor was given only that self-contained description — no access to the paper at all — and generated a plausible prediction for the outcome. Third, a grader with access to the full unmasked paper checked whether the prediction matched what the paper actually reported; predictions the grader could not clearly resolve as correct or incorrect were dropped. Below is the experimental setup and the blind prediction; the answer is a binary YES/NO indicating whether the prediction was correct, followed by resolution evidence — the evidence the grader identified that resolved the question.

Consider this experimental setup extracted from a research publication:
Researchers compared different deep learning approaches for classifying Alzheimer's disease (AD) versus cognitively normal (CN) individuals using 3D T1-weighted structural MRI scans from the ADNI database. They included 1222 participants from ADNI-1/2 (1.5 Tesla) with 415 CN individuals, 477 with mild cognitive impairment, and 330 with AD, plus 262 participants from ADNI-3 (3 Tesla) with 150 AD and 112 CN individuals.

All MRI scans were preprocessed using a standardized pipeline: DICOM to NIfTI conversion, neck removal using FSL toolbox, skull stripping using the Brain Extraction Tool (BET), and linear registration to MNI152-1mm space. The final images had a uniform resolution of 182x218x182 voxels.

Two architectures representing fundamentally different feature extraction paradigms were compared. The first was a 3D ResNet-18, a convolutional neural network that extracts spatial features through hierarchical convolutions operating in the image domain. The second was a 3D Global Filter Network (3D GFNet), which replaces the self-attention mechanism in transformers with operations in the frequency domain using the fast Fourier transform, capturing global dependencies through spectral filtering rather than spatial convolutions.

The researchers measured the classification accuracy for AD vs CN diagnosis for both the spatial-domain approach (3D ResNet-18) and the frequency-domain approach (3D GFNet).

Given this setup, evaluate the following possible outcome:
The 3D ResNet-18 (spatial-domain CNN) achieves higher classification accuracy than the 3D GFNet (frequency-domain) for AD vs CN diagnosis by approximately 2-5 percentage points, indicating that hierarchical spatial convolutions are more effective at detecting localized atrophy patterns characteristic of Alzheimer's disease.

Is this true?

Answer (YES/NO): NO